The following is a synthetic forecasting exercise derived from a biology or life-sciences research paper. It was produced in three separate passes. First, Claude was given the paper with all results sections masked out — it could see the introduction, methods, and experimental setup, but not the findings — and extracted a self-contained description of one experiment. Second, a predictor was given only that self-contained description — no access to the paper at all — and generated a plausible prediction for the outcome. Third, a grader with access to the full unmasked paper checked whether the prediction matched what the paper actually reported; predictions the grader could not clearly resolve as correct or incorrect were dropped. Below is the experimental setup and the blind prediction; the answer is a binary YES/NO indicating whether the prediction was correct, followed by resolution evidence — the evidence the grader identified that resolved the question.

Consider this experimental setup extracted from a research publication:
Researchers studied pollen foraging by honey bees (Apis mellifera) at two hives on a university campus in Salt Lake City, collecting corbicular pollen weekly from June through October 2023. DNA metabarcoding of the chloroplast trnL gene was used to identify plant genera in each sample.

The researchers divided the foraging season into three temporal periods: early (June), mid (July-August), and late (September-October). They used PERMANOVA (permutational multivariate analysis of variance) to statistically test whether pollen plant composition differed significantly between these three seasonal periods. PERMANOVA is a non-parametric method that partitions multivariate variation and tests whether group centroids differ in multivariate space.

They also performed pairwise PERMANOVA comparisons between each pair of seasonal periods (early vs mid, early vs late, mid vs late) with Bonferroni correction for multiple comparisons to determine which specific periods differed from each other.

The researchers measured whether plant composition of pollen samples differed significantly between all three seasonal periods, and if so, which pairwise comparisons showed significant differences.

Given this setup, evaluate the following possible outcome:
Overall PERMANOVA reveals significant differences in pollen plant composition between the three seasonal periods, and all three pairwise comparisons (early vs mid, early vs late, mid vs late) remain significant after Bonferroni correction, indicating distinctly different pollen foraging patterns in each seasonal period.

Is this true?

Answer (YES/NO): NO